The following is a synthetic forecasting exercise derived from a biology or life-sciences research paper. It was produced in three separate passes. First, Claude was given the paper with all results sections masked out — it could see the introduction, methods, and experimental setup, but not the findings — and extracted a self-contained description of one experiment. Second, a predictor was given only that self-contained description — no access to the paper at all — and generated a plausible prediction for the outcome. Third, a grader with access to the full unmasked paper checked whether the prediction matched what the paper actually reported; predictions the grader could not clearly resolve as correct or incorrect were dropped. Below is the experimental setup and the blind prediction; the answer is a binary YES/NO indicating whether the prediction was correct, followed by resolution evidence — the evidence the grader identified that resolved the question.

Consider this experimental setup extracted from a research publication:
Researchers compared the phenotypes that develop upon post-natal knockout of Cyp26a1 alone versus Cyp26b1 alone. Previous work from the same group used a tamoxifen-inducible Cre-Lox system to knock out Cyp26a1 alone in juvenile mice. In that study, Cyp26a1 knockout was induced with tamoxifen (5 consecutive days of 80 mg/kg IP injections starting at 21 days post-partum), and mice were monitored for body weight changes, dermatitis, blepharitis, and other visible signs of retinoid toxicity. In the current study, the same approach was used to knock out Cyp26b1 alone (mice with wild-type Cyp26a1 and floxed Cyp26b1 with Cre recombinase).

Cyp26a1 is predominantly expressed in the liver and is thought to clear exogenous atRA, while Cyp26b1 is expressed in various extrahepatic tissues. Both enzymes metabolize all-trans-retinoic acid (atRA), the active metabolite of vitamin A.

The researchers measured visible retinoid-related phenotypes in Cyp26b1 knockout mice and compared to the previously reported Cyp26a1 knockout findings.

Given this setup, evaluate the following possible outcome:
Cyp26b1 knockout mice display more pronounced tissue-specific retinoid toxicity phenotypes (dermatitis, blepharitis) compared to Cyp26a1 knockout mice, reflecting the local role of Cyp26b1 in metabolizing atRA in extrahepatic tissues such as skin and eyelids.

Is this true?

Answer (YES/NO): YES